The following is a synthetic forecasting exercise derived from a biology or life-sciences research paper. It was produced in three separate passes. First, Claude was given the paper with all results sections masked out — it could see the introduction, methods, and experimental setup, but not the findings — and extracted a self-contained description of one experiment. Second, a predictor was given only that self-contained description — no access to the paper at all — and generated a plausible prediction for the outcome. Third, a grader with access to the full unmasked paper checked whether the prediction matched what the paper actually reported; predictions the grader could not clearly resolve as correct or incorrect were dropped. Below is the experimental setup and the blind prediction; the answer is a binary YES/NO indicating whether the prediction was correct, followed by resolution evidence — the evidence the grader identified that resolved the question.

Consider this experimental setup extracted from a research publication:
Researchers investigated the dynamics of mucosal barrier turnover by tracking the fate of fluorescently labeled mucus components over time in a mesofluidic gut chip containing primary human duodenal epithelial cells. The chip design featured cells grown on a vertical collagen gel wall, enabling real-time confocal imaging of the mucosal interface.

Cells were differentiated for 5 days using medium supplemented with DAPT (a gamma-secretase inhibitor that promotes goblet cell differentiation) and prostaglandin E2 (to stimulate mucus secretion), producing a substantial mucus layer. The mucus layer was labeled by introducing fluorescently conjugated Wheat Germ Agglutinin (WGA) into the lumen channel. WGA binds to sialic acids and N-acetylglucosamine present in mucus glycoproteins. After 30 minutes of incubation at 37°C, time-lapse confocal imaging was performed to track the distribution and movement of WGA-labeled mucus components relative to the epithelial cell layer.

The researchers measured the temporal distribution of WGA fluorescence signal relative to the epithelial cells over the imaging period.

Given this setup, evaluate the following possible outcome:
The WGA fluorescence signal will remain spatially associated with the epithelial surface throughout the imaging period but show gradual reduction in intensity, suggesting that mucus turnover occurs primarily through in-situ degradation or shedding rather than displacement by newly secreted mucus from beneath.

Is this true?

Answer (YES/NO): NO